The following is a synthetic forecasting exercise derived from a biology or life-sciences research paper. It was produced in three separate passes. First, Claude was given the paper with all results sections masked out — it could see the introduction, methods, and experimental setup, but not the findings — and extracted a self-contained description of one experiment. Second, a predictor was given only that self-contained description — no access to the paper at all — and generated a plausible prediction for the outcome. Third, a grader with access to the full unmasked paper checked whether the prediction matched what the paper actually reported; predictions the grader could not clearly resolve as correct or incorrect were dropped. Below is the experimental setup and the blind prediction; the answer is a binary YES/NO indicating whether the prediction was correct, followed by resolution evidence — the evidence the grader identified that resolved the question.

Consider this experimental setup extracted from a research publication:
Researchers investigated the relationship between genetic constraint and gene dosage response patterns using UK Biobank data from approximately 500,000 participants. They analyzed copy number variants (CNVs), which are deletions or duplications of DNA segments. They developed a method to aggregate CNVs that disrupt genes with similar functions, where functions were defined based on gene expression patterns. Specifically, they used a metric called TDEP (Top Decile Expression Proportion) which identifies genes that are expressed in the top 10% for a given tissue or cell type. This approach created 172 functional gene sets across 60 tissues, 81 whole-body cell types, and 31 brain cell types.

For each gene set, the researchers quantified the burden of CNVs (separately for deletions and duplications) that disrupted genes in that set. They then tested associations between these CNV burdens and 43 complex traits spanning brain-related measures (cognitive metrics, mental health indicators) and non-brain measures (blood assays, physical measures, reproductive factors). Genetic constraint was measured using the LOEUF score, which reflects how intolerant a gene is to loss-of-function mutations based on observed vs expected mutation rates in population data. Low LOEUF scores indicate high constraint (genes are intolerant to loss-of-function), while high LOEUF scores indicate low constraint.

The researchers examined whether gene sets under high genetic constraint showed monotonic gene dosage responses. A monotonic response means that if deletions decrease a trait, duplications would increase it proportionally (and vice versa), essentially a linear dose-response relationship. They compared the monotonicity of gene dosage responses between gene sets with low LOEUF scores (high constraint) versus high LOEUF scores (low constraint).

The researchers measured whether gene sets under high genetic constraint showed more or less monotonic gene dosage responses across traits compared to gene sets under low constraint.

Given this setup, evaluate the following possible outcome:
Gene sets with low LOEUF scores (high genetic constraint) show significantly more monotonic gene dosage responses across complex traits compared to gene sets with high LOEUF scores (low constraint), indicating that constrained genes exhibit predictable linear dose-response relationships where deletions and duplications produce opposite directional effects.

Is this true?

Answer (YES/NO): NO